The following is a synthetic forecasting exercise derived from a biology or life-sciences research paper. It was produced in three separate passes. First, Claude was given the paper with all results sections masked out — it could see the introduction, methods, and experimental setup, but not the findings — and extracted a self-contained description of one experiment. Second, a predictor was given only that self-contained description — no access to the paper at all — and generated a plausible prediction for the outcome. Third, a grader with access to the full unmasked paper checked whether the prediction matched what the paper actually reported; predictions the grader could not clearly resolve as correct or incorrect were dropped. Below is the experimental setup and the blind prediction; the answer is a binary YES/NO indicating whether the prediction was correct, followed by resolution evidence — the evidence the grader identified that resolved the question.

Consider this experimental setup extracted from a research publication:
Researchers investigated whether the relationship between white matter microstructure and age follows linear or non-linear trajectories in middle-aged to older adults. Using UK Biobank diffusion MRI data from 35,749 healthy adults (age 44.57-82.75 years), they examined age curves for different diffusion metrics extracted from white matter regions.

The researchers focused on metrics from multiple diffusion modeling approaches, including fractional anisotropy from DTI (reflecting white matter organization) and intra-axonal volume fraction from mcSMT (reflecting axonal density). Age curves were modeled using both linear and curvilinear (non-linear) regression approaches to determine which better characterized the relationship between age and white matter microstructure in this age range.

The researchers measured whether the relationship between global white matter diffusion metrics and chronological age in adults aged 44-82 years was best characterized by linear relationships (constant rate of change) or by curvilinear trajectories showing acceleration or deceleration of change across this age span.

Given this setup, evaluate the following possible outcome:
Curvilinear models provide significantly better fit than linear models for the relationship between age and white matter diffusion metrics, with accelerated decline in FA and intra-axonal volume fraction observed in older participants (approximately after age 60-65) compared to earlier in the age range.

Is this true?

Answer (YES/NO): NO